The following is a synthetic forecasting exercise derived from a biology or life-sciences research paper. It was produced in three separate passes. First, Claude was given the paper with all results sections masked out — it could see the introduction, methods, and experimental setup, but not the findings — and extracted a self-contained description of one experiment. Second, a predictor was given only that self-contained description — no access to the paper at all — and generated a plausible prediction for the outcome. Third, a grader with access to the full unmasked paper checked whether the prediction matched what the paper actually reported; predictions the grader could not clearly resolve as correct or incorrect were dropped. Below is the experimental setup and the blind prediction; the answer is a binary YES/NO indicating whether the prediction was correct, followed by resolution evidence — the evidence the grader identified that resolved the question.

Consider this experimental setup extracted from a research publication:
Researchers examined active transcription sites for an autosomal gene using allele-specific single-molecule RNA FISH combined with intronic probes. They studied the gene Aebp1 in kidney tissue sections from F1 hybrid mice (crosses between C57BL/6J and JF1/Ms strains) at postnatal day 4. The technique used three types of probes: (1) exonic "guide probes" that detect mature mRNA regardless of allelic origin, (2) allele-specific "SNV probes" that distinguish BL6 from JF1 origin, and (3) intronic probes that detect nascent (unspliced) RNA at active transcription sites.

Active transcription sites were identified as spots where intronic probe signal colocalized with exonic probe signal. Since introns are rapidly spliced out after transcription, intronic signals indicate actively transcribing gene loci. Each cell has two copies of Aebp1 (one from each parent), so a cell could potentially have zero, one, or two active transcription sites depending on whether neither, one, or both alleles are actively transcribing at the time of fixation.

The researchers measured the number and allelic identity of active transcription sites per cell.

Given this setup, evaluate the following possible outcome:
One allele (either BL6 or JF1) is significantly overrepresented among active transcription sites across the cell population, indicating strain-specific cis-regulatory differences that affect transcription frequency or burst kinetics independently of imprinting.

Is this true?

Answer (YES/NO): NO